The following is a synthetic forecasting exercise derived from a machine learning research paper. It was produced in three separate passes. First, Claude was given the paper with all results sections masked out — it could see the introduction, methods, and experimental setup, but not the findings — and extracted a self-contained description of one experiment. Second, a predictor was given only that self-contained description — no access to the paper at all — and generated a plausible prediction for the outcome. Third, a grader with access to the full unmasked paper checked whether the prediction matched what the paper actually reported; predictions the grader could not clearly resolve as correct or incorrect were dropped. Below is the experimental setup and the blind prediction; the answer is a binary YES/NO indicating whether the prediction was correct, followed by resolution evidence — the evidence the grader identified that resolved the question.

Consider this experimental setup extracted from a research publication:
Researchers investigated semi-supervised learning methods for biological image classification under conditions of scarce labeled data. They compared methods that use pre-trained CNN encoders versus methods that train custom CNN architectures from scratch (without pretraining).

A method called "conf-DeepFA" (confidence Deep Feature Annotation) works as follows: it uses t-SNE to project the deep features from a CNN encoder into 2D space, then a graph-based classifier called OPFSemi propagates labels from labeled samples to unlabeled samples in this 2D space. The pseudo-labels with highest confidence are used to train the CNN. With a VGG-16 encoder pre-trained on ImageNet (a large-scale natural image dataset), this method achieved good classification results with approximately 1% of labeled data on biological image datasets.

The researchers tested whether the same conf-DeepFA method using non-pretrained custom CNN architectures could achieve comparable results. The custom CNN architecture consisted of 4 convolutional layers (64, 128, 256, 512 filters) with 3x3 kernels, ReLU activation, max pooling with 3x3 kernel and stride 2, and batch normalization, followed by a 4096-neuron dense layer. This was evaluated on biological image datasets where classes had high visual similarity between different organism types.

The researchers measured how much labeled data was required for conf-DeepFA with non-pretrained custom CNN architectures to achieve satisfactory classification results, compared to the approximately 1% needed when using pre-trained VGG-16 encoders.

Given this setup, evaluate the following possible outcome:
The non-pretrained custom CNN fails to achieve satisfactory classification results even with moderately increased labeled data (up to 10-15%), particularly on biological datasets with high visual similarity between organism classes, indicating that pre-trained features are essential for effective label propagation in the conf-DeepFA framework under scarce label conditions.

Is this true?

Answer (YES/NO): NO